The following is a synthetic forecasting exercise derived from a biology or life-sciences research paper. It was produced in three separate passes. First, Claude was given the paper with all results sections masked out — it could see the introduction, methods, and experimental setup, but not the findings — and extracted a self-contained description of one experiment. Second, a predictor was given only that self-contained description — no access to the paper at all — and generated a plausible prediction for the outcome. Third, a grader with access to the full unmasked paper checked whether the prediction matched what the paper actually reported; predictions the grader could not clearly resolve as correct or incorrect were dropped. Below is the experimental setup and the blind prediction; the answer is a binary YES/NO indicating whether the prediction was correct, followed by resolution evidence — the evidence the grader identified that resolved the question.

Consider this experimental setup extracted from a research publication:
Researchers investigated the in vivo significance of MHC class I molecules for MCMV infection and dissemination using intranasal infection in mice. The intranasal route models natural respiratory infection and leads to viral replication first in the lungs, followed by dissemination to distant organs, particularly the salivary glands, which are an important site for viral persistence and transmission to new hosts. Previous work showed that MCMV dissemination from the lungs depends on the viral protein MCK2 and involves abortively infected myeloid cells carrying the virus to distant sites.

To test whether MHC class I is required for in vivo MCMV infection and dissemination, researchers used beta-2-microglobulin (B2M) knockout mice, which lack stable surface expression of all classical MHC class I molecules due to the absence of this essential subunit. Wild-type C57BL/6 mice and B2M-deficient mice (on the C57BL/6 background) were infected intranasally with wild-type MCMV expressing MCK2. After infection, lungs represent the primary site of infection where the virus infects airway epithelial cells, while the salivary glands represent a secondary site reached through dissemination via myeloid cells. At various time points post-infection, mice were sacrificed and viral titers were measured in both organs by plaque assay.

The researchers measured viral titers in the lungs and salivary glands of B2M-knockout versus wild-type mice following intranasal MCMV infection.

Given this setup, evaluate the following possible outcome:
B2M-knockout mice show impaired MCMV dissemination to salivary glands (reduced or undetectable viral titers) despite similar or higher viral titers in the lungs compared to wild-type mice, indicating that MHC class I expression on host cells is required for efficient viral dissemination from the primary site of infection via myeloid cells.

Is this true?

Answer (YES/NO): YES